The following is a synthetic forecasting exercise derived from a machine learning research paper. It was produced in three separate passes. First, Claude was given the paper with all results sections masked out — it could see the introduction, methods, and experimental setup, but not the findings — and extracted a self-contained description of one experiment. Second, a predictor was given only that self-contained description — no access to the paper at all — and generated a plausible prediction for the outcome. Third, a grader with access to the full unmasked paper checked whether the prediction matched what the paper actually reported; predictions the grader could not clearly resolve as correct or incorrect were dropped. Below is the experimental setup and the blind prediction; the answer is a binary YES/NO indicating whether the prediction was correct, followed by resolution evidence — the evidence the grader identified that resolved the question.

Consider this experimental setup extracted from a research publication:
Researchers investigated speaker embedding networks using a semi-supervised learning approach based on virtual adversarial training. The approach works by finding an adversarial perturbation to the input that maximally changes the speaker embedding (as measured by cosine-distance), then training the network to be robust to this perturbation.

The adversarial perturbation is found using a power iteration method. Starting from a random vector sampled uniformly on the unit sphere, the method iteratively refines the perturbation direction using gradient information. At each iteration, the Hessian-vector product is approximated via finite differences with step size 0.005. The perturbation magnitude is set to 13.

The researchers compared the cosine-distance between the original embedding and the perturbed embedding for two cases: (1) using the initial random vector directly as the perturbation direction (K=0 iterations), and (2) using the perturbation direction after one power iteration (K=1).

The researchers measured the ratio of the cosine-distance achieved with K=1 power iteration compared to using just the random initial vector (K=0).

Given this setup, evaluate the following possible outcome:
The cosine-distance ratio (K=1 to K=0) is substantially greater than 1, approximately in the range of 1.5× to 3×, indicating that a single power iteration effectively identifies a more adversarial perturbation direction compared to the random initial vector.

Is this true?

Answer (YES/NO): NO